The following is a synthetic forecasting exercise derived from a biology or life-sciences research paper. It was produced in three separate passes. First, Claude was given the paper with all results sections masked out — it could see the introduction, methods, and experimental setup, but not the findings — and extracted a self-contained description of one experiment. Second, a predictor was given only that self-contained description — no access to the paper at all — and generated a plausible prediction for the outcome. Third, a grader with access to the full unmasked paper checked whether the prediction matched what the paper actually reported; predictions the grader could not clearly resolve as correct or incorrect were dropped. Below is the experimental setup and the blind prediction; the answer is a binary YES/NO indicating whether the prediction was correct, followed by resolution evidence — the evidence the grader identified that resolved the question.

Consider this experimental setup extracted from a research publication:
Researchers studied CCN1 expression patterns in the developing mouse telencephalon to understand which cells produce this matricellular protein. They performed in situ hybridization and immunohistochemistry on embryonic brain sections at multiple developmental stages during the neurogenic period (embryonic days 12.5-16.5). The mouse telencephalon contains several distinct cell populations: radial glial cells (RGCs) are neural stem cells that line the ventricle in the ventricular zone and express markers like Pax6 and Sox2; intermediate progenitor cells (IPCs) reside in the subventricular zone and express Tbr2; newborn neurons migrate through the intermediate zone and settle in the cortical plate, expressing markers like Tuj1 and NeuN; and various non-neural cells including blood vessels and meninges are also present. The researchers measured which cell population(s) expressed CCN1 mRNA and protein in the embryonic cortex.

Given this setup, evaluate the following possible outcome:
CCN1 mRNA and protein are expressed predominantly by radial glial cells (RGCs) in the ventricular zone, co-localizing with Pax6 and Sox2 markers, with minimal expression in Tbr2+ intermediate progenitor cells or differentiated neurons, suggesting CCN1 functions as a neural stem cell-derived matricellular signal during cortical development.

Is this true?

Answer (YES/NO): YES